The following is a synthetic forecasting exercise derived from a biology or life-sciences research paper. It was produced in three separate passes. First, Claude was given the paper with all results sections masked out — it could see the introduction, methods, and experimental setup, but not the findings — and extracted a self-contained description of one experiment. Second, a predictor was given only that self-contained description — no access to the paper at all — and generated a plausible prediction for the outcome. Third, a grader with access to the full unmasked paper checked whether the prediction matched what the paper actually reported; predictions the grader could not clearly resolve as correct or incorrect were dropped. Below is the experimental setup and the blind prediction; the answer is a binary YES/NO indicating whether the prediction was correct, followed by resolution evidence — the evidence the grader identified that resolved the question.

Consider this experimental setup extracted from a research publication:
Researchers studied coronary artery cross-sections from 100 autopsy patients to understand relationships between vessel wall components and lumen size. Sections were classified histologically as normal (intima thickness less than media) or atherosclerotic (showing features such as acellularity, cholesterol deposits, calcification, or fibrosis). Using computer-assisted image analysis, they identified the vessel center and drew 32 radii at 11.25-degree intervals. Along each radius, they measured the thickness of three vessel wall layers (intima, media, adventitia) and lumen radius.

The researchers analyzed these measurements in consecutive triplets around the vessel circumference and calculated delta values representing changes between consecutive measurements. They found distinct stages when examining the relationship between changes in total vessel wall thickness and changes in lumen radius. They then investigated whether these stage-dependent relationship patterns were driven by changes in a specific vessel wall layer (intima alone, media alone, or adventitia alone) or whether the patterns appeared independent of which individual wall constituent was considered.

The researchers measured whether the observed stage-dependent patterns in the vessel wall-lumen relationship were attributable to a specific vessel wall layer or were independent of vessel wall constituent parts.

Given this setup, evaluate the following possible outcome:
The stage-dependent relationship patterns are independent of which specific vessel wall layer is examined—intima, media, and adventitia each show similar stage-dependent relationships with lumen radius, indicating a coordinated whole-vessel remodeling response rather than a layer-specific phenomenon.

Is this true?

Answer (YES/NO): NO